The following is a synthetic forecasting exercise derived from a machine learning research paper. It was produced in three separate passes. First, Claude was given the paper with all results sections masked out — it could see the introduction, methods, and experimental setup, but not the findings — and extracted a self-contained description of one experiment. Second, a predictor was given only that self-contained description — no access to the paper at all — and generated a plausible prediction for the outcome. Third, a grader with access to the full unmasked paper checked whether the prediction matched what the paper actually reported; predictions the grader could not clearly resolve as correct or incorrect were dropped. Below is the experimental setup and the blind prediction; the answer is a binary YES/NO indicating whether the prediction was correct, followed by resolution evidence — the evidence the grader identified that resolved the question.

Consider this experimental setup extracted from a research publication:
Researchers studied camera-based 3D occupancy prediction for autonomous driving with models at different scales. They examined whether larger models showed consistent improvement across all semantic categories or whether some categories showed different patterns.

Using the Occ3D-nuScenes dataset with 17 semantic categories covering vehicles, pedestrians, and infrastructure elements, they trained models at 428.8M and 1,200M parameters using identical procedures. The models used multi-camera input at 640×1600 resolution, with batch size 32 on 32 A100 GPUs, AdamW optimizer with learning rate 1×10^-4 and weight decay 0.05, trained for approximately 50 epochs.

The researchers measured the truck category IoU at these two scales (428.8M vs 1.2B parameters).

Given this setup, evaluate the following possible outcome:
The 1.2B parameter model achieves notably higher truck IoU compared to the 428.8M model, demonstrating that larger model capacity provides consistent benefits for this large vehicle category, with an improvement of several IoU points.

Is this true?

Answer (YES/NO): NO